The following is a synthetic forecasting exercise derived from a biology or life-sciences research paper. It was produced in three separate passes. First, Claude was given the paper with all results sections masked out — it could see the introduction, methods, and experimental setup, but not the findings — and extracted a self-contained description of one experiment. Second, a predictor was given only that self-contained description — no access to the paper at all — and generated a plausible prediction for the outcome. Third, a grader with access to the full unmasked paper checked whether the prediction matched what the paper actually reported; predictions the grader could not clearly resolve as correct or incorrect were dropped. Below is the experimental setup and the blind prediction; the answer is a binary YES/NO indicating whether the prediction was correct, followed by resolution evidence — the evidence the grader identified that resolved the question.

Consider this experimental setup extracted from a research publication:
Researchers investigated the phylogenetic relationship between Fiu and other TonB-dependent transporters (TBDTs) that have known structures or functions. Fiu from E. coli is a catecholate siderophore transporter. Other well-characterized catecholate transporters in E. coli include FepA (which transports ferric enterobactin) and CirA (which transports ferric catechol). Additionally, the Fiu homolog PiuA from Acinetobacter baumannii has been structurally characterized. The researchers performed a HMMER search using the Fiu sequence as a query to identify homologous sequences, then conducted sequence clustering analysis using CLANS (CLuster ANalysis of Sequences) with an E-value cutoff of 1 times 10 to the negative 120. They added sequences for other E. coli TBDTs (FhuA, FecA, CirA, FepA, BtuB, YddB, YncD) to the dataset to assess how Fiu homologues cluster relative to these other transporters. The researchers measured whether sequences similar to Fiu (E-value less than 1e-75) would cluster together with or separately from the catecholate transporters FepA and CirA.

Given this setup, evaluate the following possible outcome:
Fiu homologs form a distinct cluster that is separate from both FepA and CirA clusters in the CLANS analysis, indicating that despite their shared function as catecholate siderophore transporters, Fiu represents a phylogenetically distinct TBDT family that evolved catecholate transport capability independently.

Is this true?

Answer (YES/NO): YES